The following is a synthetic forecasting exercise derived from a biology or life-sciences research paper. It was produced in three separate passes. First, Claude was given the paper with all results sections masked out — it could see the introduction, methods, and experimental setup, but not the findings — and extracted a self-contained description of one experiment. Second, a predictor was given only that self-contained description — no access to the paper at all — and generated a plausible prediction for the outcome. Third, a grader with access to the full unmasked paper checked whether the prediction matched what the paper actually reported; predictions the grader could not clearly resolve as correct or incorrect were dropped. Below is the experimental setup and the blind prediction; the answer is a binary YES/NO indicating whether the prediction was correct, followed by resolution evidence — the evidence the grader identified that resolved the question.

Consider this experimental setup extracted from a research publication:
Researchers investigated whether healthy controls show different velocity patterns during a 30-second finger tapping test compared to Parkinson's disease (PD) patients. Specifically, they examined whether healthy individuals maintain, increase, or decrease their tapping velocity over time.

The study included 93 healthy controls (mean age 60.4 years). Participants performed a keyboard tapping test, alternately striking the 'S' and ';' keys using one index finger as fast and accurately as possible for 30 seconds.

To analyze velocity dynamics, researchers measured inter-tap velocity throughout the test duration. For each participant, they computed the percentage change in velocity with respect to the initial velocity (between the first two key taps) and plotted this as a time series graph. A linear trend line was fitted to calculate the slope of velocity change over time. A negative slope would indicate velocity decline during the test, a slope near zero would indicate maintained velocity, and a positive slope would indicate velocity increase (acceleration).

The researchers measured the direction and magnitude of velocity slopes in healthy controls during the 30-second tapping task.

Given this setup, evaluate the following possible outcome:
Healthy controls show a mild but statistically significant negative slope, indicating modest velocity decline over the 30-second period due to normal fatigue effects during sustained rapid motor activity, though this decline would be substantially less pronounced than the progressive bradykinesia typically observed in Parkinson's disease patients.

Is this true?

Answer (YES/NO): NO